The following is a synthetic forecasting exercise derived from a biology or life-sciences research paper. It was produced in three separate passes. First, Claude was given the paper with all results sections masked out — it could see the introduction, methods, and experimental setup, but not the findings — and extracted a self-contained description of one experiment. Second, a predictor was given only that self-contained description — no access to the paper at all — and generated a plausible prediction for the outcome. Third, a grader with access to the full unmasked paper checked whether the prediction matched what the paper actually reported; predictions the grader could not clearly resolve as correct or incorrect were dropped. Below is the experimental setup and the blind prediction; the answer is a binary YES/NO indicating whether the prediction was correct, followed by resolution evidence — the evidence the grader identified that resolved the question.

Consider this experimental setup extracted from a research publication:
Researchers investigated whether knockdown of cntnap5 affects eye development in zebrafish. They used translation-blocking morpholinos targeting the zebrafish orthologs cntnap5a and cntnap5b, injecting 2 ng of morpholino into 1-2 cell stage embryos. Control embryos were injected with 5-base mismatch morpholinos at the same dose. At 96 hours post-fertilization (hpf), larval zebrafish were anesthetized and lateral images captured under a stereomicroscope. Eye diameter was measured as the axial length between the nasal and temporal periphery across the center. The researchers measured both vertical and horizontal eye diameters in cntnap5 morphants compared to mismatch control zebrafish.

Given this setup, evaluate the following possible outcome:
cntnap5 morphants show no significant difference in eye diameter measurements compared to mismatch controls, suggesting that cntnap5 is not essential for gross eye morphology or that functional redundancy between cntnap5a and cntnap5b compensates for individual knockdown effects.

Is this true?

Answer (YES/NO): NO